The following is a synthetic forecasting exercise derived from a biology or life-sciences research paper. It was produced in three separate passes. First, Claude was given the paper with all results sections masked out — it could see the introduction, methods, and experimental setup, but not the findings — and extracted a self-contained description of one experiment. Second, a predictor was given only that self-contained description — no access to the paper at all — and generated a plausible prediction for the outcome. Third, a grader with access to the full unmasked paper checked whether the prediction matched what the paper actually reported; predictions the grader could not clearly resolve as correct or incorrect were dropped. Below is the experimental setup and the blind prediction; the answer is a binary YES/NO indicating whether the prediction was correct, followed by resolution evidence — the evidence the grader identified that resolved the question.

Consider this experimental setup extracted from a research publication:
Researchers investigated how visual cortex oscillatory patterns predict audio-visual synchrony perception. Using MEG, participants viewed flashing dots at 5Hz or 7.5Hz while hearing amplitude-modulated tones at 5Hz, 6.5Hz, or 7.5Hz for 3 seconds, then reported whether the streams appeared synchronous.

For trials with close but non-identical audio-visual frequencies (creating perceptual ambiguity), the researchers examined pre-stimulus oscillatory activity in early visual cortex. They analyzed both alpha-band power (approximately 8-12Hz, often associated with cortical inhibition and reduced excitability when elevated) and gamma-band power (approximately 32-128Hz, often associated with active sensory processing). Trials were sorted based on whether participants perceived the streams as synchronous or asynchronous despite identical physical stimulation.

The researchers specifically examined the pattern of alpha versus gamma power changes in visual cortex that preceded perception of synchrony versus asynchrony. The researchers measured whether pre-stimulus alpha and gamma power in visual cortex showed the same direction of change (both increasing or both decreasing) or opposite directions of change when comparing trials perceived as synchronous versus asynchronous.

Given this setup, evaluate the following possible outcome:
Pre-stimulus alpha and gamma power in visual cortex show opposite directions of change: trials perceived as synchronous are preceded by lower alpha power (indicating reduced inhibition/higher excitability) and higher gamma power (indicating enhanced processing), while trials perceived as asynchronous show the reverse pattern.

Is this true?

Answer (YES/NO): YES